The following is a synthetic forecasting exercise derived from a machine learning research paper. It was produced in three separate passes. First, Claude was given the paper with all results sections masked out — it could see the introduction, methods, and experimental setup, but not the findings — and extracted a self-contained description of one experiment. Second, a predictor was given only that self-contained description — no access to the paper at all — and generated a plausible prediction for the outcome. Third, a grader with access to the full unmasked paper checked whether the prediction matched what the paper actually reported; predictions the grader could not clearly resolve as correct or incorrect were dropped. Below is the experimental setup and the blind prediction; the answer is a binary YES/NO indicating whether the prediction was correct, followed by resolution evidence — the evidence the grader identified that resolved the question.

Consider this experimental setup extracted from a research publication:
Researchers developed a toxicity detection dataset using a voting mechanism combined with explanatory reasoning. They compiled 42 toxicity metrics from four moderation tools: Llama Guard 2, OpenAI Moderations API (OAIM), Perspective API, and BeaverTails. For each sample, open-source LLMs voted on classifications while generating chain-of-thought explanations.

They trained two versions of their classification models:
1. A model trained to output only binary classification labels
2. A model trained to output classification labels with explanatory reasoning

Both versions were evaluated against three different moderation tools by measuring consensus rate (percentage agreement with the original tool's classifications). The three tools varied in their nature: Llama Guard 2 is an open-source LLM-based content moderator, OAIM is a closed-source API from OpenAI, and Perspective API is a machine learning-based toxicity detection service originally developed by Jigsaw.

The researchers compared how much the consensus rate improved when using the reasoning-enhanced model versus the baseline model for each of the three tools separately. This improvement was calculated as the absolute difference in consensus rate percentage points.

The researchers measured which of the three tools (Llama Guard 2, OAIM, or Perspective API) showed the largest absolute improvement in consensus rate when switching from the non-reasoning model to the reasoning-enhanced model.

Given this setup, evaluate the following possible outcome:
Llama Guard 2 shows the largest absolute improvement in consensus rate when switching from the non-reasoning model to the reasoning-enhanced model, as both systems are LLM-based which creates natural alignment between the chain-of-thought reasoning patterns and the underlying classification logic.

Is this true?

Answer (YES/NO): NO